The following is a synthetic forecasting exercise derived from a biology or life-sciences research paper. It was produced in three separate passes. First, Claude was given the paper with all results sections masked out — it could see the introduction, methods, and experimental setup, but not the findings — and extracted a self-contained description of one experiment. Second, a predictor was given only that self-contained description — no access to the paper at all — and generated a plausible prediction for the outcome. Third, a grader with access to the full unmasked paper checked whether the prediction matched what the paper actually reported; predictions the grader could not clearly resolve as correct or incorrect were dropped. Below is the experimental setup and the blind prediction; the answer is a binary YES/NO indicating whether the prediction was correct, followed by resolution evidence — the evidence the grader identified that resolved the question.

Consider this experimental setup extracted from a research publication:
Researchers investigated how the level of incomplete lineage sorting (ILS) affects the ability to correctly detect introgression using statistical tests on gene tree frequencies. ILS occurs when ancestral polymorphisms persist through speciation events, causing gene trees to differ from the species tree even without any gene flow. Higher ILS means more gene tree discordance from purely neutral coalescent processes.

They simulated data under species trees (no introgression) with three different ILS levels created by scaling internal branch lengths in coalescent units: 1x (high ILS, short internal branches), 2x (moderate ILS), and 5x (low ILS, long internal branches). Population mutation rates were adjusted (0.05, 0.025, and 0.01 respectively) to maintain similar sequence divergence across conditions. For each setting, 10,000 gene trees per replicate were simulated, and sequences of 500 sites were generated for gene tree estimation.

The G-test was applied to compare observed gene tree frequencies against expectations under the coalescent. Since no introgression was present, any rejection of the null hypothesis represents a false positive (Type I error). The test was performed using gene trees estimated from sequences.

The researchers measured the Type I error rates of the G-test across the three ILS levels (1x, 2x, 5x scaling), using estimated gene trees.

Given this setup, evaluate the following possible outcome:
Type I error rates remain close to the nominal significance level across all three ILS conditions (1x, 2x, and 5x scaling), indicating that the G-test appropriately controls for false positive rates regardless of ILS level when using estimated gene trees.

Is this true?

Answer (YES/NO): NO